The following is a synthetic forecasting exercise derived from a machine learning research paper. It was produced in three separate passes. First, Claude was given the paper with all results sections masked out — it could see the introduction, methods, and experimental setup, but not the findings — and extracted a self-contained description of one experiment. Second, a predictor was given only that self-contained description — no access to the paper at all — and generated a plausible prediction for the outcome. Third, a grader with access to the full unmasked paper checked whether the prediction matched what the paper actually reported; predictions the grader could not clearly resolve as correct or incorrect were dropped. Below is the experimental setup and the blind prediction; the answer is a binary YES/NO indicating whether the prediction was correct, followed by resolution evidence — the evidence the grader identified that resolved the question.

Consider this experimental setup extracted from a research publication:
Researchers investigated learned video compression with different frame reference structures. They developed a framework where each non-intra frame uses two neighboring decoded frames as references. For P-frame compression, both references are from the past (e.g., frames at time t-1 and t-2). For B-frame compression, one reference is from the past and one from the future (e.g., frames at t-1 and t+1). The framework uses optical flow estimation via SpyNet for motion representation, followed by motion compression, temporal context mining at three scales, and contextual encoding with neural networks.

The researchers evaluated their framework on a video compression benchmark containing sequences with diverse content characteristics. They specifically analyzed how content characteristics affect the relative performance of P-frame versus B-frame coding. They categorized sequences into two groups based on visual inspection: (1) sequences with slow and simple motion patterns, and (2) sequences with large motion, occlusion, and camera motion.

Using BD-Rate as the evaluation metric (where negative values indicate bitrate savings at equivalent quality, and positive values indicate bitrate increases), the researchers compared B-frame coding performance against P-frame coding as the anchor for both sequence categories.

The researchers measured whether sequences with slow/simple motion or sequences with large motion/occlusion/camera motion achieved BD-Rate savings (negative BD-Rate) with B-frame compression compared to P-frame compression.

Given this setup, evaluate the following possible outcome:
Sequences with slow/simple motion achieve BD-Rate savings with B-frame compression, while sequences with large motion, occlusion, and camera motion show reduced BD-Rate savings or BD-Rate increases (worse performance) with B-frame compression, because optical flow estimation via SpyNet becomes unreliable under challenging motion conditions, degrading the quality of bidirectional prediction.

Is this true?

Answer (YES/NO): NO